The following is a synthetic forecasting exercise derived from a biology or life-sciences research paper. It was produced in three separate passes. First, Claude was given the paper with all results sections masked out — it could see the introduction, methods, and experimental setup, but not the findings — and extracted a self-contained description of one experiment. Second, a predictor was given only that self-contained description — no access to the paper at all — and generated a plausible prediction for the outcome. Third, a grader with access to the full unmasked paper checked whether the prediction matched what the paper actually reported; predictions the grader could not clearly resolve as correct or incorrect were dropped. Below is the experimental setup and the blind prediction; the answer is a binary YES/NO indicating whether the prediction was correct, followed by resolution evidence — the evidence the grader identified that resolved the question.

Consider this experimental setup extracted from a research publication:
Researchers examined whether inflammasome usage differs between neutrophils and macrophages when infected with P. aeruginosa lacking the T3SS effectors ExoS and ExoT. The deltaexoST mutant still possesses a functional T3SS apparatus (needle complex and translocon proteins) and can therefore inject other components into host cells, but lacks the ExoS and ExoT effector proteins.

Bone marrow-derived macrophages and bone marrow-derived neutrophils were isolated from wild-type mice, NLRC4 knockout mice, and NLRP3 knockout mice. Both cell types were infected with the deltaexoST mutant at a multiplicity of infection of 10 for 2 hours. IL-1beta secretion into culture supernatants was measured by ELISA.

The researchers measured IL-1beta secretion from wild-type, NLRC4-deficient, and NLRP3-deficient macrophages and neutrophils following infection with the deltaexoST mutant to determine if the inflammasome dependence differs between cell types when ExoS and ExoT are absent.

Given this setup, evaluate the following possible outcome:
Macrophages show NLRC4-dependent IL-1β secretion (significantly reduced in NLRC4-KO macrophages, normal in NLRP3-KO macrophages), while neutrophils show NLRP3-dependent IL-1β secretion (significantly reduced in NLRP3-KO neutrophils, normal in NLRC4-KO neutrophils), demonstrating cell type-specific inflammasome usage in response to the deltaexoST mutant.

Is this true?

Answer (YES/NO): NO